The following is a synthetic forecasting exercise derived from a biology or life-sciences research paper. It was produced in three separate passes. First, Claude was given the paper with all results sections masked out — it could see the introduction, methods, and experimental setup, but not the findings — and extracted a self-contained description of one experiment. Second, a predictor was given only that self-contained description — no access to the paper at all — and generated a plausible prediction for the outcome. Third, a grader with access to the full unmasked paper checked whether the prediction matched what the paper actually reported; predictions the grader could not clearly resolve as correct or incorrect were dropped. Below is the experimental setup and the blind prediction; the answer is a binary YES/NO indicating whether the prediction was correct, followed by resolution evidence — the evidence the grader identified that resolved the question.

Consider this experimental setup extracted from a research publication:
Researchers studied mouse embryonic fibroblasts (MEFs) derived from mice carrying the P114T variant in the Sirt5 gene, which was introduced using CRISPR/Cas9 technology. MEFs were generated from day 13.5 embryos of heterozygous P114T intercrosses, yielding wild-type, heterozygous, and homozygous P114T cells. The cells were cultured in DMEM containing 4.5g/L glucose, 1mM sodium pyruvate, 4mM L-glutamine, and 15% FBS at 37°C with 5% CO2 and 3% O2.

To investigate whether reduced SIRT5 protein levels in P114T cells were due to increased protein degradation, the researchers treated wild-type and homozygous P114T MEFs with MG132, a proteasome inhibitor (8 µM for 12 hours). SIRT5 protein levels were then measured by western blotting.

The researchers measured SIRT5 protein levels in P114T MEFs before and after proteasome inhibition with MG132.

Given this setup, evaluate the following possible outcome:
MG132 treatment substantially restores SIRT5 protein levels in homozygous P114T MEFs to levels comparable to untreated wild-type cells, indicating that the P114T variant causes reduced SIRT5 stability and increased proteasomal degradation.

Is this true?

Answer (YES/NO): NO